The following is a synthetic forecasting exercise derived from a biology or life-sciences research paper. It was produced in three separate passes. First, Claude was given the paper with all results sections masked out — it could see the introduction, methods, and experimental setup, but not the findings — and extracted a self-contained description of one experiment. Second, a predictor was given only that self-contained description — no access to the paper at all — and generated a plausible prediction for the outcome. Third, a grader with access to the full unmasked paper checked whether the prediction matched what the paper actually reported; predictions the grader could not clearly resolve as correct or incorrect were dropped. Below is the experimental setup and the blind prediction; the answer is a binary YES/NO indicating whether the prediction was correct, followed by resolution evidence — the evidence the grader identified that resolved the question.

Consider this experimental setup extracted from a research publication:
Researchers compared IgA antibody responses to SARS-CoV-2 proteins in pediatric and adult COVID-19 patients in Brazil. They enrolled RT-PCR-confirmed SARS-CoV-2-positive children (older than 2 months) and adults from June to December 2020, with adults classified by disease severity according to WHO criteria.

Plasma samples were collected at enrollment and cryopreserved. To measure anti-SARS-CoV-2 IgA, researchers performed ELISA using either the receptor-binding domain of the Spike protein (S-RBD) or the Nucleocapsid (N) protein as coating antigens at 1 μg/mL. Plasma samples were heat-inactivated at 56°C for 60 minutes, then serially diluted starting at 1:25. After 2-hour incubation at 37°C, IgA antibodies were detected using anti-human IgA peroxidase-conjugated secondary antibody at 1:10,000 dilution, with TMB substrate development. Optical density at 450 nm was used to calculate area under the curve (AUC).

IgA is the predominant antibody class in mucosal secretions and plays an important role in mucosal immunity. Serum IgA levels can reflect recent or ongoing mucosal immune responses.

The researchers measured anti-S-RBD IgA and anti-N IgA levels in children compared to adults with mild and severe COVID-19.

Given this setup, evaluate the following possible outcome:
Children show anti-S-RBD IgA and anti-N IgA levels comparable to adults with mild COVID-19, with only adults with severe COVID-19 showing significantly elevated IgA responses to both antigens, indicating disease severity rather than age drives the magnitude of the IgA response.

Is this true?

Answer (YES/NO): NO